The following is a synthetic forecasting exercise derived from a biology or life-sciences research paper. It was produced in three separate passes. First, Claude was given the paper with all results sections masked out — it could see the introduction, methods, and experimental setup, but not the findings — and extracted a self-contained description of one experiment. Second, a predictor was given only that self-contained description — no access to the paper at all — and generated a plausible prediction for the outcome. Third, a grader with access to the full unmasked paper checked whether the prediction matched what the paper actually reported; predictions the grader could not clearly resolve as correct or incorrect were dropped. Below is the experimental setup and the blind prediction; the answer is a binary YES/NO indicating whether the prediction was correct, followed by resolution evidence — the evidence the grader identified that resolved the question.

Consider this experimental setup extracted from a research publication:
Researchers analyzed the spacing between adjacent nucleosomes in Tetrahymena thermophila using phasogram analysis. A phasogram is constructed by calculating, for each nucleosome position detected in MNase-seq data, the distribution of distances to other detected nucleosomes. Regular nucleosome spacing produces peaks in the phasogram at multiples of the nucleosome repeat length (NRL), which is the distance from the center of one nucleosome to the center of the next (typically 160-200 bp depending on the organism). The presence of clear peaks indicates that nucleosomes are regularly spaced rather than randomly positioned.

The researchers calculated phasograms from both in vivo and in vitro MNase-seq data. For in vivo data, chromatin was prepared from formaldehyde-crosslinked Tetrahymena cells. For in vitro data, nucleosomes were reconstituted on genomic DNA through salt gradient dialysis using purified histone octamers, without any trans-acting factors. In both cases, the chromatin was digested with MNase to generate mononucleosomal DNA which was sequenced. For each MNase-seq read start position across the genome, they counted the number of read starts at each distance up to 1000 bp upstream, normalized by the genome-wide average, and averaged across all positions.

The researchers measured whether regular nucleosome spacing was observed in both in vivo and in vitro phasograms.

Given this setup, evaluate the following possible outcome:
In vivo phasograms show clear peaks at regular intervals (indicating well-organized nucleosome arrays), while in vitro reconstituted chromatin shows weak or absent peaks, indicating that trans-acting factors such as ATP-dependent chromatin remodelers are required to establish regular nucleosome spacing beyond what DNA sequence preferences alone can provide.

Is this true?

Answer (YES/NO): YES